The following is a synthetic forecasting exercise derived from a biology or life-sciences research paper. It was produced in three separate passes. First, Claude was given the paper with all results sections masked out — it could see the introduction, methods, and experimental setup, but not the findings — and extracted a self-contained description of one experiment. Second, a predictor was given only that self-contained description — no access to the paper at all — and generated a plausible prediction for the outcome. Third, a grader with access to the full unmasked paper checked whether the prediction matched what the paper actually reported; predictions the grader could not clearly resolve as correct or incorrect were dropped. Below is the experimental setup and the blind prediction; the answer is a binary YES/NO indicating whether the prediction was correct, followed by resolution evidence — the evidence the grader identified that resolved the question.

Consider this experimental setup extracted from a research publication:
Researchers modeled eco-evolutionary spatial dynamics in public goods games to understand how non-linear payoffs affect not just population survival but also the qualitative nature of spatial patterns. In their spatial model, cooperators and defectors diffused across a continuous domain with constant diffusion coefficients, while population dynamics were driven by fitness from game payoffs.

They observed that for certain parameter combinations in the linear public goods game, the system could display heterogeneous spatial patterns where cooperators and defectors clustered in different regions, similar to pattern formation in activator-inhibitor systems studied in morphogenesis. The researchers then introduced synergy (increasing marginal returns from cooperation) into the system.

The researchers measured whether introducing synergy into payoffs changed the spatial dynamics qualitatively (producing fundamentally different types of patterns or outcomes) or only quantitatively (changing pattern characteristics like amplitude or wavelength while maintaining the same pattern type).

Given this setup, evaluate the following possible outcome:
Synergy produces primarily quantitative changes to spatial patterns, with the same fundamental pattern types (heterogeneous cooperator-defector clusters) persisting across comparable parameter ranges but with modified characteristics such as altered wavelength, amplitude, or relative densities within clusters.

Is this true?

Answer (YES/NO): NO